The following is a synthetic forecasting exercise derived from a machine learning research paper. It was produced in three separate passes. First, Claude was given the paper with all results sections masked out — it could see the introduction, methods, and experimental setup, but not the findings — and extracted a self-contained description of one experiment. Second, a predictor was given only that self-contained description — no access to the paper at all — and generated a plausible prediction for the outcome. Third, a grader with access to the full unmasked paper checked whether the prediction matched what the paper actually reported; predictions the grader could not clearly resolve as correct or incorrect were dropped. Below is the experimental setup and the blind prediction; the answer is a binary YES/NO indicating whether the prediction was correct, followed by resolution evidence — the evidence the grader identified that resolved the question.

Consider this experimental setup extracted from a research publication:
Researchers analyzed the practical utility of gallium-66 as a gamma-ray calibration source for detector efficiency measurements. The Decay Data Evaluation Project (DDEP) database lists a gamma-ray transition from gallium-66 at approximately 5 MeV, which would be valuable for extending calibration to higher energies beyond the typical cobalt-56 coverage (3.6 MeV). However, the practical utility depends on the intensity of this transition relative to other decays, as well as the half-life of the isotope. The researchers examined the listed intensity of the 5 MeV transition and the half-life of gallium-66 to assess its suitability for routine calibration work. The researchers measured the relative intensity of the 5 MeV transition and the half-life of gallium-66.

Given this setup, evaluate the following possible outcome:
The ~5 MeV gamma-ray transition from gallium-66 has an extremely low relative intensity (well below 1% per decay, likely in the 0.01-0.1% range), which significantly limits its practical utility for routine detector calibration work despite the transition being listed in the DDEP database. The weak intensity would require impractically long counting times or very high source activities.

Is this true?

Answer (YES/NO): NO